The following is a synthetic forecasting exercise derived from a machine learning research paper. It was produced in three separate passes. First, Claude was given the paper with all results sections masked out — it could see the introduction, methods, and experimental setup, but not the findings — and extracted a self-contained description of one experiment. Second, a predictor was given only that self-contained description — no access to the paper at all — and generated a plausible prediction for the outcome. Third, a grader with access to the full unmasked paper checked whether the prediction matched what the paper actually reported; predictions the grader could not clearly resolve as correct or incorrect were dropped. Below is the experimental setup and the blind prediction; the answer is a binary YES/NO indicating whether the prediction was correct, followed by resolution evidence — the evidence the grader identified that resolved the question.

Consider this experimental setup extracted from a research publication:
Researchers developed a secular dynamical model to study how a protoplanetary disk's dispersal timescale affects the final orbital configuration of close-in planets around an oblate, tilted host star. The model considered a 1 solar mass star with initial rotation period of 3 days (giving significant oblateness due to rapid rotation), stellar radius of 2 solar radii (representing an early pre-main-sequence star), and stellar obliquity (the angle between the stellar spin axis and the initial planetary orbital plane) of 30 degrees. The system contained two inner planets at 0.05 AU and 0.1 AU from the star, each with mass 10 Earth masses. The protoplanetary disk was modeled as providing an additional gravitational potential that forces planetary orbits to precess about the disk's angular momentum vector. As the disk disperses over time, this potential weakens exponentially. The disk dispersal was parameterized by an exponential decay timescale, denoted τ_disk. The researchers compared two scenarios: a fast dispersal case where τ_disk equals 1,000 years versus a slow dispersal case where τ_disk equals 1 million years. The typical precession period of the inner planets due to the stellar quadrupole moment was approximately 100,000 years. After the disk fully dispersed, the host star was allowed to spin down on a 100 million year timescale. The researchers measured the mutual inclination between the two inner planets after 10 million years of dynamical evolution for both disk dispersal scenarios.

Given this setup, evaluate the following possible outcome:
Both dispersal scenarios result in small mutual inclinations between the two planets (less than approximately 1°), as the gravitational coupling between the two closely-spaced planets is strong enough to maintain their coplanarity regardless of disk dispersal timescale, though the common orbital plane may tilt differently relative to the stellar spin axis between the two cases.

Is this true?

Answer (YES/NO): NO